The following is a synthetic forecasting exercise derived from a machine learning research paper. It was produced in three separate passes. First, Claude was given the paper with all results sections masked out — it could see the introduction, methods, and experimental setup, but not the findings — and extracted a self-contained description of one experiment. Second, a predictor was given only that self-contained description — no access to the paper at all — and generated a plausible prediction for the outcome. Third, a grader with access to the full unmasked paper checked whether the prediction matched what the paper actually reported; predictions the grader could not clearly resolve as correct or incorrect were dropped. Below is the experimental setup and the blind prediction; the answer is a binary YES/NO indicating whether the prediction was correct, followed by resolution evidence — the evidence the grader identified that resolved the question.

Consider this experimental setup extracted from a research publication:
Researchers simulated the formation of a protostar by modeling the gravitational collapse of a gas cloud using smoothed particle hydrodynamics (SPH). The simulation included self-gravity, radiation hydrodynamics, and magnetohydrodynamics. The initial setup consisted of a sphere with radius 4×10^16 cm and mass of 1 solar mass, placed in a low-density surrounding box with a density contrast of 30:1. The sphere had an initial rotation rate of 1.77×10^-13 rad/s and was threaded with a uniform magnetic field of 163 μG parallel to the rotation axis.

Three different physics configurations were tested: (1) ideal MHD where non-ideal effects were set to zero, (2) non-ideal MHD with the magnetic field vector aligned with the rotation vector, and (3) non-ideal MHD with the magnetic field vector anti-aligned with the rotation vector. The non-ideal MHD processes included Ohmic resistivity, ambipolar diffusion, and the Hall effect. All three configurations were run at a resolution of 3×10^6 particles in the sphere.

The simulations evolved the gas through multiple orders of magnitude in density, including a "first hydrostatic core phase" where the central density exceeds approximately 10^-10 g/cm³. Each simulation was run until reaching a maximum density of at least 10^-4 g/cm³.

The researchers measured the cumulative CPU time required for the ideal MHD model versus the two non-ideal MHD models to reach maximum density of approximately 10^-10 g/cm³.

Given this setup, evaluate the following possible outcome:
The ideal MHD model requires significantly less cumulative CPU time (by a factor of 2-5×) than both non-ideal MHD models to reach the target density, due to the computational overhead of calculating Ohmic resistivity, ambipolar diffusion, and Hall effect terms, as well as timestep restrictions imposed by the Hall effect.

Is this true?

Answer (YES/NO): NO